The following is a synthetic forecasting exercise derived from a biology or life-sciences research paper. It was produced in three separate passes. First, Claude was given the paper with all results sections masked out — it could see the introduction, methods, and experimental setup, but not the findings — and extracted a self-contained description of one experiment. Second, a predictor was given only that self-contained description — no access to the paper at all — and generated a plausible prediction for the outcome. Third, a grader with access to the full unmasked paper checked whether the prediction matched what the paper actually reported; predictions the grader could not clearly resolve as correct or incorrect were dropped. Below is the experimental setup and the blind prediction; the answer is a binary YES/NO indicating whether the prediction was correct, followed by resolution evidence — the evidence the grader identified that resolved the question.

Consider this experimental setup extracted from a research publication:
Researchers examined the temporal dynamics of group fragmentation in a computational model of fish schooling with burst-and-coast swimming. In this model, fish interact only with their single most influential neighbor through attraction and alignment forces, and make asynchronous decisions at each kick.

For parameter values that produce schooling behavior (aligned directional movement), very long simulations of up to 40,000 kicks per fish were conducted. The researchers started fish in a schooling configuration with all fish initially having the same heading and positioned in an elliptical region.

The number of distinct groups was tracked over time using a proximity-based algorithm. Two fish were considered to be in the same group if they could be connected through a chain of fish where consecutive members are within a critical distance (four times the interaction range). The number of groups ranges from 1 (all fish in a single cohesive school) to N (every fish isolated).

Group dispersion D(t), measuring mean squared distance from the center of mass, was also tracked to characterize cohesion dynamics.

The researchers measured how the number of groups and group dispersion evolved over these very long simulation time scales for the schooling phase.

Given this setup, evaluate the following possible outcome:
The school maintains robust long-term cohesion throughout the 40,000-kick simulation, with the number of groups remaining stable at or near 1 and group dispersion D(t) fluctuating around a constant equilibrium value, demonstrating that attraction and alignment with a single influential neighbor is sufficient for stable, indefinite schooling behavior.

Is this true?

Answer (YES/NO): NO